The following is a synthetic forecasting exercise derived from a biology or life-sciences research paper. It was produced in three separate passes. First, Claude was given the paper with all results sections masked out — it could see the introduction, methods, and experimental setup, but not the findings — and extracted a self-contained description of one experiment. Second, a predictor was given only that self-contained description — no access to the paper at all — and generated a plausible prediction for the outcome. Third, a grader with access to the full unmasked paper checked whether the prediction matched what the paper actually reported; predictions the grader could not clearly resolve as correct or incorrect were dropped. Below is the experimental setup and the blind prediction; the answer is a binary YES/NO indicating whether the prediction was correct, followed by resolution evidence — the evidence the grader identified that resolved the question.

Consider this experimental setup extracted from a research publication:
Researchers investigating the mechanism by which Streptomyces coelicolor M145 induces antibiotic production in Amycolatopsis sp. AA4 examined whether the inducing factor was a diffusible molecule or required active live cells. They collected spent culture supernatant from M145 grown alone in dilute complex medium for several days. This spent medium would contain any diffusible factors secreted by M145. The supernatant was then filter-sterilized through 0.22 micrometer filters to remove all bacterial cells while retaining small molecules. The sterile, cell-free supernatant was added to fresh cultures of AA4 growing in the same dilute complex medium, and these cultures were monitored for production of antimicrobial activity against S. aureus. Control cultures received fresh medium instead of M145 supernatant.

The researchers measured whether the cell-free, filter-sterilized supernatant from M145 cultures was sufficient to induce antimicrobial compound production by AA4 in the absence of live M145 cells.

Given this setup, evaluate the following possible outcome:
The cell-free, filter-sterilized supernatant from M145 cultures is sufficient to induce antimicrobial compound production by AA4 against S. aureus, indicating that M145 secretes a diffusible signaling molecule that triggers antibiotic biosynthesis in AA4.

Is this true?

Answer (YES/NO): YES